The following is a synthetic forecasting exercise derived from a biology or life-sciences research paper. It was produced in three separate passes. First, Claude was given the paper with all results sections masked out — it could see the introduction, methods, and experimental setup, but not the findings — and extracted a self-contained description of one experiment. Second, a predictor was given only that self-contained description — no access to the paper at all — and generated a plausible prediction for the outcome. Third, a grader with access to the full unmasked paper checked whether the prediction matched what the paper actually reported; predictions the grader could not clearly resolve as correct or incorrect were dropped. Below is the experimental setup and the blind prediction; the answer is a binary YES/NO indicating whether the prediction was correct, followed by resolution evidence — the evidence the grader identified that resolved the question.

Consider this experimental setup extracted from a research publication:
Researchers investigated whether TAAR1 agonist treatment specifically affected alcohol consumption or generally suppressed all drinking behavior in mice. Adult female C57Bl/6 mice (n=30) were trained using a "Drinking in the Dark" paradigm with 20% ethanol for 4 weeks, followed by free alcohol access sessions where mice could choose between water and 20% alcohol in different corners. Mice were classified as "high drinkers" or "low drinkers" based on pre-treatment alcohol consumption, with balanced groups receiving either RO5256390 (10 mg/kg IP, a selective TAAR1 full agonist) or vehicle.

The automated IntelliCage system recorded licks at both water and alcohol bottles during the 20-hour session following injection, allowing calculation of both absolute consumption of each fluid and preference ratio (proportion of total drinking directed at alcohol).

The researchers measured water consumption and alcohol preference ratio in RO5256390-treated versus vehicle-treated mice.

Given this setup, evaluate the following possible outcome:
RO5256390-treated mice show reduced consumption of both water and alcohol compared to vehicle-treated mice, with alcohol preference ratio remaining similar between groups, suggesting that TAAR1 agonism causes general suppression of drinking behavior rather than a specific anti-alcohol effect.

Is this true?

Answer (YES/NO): NO